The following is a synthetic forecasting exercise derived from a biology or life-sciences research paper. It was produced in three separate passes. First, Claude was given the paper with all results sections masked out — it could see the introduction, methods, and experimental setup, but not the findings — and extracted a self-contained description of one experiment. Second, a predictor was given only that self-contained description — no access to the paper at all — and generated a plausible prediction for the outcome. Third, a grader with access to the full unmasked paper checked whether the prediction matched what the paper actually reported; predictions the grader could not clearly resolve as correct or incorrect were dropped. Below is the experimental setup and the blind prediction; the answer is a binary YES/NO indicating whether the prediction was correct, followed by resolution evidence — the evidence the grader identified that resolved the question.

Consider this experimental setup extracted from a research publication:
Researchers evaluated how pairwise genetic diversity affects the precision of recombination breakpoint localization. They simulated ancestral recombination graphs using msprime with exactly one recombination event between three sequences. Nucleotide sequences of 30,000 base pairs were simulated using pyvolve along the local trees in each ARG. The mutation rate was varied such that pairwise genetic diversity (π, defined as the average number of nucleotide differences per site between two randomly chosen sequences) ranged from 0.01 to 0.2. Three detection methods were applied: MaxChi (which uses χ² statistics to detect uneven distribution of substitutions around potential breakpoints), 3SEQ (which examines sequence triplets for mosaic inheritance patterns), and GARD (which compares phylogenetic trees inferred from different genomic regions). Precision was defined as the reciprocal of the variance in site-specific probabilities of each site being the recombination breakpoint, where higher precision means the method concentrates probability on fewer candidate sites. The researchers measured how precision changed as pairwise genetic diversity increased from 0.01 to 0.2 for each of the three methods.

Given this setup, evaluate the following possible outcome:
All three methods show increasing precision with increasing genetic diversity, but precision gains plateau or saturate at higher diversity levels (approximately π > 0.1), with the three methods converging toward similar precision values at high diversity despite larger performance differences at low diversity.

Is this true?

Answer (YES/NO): NO